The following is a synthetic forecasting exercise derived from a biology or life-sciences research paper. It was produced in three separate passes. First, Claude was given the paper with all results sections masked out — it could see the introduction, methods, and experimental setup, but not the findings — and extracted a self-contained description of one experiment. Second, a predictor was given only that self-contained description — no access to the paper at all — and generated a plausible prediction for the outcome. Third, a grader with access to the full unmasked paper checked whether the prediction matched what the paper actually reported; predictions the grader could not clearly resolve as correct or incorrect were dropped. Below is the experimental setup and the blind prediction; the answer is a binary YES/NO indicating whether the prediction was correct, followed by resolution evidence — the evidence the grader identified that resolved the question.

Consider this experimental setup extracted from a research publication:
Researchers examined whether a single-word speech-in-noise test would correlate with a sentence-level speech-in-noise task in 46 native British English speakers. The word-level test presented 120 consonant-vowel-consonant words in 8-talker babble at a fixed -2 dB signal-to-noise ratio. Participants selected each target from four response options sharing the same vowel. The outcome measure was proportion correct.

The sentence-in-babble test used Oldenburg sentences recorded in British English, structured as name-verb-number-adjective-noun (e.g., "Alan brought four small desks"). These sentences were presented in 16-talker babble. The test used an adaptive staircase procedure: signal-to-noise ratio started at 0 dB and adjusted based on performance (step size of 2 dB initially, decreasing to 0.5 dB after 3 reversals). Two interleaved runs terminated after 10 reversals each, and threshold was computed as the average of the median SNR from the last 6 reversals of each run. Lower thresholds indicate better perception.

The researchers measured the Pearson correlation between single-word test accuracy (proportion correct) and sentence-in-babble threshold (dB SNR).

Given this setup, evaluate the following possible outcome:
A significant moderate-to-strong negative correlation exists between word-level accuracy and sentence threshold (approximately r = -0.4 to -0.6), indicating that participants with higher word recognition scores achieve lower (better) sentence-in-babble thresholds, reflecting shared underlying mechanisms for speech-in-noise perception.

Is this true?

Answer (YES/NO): NO